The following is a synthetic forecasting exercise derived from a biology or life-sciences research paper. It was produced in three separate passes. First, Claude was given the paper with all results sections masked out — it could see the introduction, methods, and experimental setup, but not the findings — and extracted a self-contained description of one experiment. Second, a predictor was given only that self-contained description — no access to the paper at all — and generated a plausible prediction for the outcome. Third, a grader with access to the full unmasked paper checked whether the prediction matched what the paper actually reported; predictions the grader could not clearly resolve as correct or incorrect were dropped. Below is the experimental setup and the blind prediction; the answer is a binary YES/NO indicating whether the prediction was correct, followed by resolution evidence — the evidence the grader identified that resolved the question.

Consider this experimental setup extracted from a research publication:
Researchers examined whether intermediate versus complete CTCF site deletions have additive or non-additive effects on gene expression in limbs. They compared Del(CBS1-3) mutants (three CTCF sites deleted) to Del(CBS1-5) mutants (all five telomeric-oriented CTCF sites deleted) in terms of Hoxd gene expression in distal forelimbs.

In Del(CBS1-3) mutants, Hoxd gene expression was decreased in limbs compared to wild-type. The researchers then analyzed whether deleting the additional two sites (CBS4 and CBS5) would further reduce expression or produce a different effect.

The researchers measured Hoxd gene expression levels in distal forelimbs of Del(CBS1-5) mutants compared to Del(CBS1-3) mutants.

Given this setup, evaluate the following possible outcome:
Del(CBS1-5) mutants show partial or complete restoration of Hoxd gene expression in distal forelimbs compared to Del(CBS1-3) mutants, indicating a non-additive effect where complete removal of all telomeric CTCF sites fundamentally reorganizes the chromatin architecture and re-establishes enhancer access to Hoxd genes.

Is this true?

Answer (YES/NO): YES